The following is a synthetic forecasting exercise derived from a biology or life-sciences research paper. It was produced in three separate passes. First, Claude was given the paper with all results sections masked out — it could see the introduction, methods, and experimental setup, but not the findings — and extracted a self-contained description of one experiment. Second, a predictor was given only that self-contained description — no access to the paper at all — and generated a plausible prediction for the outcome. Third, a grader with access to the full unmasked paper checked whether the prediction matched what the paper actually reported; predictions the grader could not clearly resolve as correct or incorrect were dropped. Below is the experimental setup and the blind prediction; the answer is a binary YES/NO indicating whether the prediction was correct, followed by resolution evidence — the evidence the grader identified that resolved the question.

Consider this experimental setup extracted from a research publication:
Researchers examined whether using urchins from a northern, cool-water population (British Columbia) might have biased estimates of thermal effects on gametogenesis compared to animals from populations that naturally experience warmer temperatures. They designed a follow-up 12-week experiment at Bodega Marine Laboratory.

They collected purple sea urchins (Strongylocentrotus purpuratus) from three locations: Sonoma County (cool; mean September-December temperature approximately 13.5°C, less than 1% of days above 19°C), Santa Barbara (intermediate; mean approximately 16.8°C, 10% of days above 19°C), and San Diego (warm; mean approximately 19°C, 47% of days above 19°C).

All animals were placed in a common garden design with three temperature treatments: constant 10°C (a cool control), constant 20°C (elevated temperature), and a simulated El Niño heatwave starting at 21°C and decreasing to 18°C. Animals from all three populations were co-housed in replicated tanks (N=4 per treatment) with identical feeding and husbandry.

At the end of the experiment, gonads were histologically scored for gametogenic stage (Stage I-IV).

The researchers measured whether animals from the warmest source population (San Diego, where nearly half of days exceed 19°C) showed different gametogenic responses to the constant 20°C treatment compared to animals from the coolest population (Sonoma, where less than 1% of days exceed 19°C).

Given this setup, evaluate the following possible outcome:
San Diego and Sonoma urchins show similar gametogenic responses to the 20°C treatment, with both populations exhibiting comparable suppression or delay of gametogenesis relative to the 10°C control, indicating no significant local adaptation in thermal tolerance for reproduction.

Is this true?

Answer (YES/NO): YES